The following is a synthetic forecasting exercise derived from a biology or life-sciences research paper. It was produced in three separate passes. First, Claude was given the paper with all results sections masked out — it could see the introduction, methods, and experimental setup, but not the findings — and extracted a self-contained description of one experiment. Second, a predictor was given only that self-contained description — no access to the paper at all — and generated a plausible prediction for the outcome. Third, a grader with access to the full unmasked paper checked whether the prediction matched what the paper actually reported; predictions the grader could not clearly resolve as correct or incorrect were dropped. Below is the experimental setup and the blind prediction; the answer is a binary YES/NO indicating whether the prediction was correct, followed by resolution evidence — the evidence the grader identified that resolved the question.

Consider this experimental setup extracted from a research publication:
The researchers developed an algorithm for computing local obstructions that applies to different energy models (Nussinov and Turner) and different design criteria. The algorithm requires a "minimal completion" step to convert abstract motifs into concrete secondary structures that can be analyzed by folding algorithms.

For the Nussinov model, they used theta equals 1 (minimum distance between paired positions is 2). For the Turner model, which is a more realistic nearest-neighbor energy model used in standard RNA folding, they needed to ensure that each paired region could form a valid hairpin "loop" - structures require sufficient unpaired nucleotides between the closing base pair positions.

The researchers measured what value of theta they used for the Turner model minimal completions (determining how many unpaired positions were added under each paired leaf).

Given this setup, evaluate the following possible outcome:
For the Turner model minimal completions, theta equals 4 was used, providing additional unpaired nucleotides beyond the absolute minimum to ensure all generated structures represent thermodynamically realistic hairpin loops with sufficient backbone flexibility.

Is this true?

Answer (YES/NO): NO